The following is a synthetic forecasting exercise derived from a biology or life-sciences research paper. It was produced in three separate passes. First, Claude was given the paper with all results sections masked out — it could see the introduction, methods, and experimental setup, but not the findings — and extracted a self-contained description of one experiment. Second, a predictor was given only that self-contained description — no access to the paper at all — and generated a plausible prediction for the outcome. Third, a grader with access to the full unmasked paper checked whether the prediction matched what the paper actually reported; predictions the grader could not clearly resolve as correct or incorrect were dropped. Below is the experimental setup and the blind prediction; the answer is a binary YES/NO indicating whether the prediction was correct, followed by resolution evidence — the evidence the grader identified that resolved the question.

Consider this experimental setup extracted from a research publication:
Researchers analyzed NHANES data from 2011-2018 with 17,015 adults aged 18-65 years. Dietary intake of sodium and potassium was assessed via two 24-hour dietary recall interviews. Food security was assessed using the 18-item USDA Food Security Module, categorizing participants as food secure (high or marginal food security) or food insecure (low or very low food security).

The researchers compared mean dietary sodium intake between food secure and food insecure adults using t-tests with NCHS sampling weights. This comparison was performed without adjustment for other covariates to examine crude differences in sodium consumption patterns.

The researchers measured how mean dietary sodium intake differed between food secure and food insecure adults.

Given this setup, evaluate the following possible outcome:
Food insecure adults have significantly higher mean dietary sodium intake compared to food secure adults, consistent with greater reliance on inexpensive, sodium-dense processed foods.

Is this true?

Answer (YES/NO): NO